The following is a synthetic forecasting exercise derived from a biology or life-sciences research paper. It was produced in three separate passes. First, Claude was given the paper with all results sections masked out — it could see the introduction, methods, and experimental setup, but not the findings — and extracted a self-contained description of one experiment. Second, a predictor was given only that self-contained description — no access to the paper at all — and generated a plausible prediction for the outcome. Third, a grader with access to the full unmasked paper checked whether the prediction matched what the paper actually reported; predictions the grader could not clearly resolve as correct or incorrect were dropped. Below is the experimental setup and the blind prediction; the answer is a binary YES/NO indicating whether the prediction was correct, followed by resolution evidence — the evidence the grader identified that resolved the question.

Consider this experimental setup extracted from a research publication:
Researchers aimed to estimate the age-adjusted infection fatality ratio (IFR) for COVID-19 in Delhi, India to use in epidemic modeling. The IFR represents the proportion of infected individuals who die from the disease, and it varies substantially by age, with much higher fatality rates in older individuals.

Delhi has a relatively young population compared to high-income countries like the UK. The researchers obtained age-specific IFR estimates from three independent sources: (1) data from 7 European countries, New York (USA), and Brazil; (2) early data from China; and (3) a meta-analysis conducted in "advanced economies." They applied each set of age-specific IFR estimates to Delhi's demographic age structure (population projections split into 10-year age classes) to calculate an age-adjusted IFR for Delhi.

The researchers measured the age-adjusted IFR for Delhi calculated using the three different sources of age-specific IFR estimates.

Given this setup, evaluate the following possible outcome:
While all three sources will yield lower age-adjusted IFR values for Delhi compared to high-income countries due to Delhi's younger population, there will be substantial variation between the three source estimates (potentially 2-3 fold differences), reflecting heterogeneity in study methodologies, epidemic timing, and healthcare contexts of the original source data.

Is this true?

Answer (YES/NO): NO